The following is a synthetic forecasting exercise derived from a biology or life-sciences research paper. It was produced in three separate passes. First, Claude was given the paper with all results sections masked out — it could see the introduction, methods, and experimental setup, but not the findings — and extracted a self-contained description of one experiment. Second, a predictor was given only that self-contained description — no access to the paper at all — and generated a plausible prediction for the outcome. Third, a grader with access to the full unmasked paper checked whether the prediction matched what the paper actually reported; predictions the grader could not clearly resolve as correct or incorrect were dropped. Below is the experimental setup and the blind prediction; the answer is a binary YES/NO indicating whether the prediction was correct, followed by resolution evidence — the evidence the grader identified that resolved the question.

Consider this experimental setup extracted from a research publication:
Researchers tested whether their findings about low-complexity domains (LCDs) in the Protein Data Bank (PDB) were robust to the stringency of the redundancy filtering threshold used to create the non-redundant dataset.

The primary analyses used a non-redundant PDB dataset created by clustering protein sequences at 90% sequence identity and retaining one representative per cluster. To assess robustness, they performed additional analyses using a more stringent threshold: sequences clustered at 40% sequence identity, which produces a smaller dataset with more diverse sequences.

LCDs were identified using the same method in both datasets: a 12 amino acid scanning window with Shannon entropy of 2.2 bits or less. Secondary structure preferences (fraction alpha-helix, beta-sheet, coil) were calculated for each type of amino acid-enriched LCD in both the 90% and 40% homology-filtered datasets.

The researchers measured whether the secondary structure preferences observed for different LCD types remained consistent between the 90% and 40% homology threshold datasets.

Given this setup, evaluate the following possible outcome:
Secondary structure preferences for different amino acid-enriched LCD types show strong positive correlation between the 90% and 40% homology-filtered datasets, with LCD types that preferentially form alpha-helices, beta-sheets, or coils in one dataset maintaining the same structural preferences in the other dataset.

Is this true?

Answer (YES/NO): YES